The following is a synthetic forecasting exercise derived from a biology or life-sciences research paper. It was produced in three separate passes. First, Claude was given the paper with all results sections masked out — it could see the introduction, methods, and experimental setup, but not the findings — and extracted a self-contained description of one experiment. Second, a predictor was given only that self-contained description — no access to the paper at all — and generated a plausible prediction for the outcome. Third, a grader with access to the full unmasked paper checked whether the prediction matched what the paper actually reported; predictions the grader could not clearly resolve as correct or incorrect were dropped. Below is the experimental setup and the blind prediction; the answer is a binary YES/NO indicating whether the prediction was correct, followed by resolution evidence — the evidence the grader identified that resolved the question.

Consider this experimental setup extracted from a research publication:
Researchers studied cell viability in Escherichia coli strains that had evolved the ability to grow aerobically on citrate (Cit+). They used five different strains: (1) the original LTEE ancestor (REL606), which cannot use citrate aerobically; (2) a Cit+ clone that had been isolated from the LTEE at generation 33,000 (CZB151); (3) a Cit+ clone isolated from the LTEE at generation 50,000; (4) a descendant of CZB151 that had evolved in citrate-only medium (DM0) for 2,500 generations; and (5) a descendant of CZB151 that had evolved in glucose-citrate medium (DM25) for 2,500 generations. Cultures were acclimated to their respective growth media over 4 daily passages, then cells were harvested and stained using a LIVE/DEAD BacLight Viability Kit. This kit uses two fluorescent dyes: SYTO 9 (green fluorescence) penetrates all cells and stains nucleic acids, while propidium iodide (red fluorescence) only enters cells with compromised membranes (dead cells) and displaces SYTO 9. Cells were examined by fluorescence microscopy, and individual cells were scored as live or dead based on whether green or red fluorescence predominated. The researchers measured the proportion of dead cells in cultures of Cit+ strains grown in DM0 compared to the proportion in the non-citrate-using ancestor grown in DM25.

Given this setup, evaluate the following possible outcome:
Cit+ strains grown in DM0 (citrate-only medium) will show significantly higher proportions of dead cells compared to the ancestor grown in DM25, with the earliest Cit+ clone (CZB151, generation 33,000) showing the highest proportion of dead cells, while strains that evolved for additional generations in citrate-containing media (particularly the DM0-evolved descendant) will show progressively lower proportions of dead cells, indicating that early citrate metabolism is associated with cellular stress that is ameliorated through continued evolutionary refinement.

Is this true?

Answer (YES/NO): NO